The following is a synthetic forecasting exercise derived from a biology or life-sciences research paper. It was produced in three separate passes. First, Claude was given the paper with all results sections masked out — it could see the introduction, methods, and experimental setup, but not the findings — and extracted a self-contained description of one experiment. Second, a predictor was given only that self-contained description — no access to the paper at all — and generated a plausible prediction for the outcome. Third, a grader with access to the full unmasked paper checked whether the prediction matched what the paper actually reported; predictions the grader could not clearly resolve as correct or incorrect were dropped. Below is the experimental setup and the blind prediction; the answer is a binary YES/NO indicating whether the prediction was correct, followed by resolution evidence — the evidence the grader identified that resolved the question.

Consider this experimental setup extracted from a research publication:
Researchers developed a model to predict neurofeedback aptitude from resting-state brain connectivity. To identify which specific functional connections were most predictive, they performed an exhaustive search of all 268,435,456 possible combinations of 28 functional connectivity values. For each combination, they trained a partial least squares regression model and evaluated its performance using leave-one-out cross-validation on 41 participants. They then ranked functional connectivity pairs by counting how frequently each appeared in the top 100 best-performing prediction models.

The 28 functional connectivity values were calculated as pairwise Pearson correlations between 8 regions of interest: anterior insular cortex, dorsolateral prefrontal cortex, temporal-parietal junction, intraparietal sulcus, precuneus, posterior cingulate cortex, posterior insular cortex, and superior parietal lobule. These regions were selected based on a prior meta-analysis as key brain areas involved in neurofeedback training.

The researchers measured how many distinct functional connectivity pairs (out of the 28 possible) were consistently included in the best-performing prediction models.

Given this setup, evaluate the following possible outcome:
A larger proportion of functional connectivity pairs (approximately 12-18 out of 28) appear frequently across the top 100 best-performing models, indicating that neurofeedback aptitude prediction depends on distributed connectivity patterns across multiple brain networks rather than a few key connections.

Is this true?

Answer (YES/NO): NO